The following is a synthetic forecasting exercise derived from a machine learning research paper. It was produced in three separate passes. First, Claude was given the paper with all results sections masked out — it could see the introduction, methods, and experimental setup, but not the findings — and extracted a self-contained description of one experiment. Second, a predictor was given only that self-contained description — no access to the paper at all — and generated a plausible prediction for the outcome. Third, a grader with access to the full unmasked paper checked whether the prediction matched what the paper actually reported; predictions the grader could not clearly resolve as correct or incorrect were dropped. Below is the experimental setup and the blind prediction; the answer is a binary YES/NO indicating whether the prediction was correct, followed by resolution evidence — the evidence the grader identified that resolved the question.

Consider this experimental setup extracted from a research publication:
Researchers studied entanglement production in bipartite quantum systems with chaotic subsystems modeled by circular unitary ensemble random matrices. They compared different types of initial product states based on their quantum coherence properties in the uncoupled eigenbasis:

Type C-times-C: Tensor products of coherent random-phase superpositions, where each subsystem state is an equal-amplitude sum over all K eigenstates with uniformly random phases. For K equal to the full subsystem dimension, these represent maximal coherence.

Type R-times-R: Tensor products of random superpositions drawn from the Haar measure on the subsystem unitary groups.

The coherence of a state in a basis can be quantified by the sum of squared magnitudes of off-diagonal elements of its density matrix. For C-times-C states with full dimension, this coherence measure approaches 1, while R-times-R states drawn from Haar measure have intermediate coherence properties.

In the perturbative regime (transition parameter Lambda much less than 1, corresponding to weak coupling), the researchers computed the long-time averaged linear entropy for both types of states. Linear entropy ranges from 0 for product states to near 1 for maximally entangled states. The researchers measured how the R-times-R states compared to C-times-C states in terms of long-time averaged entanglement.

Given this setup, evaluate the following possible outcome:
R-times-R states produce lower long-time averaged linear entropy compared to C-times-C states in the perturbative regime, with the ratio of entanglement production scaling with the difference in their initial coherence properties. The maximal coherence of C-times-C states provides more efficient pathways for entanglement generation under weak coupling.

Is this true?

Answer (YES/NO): YES